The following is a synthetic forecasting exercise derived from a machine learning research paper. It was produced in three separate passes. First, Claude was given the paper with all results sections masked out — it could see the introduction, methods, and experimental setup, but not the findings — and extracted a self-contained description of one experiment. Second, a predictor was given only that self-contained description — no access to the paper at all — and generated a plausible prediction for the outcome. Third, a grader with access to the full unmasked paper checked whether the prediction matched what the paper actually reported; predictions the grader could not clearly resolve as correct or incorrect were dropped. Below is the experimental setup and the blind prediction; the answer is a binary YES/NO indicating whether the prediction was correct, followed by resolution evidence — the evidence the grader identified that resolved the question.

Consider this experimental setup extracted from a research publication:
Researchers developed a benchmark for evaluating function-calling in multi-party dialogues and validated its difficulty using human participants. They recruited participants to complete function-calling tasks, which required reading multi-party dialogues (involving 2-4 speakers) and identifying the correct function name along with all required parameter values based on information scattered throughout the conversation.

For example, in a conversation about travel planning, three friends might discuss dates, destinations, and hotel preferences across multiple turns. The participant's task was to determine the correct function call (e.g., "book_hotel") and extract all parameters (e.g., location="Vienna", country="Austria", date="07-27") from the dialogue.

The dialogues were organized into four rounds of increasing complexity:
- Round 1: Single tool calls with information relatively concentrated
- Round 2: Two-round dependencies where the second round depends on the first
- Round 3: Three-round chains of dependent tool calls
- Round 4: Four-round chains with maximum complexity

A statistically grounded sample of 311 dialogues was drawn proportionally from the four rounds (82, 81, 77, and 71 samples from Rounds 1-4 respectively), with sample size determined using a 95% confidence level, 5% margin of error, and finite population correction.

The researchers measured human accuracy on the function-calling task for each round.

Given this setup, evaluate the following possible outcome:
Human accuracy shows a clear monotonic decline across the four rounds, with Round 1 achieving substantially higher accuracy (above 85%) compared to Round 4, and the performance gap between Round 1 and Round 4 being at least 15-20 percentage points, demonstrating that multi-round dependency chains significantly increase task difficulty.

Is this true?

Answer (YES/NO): NO